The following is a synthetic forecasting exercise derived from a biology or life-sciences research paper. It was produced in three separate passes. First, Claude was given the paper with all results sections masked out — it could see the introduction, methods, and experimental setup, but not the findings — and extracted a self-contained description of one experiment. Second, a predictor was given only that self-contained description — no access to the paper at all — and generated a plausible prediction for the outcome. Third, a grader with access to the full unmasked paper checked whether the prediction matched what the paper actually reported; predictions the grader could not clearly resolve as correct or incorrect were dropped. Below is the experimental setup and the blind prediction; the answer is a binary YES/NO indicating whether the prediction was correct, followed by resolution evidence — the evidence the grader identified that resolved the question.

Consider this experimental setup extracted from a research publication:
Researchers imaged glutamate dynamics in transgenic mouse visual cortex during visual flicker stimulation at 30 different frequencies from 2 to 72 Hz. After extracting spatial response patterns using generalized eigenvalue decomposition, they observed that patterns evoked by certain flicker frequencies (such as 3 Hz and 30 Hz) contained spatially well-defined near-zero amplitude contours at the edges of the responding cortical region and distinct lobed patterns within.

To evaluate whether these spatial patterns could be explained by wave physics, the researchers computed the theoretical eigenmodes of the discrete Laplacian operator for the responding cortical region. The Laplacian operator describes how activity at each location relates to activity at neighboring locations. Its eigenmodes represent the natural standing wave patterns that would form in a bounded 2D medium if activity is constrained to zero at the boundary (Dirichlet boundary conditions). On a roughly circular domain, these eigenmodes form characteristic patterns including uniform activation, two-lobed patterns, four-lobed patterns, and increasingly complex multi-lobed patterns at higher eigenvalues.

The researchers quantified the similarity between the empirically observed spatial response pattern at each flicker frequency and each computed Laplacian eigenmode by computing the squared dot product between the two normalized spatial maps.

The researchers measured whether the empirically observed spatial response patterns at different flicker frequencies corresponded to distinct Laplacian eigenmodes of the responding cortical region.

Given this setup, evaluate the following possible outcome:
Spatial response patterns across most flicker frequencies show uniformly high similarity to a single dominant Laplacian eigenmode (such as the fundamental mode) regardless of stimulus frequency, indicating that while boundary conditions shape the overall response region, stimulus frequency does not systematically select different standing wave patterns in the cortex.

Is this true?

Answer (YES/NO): NO